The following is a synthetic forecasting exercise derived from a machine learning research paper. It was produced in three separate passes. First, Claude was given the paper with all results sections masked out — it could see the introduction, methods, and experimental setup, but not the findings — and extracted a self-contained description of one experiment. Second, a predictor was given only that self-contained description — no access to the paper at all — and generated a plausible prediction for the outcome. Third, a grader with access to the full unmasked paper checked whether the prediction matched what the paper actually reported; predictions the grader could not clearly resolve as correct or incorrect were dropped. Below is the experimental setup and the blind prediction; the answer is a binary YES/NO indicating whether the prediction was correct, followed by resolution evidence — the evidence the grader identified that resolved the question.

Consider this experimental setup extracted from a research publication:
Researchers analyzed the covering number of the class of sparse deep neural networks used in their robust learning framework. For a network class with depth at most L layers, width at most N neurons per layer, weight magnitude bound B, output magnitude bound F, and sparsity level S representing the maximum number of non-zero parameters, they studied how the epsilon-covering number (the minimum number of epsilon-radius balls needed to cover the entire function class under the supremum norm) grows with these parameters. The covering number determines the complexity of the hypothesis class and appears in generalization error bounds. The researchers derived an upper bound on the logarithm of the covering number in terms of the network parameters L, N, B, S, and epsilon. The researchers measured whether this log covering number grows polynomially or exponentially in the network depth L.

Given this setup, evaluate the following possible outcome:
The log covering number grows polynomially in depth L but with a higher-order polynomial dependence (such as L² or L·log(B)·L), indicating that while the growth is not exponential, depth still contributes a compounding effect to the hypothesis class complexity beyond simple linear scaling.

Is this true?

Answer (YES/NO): NO